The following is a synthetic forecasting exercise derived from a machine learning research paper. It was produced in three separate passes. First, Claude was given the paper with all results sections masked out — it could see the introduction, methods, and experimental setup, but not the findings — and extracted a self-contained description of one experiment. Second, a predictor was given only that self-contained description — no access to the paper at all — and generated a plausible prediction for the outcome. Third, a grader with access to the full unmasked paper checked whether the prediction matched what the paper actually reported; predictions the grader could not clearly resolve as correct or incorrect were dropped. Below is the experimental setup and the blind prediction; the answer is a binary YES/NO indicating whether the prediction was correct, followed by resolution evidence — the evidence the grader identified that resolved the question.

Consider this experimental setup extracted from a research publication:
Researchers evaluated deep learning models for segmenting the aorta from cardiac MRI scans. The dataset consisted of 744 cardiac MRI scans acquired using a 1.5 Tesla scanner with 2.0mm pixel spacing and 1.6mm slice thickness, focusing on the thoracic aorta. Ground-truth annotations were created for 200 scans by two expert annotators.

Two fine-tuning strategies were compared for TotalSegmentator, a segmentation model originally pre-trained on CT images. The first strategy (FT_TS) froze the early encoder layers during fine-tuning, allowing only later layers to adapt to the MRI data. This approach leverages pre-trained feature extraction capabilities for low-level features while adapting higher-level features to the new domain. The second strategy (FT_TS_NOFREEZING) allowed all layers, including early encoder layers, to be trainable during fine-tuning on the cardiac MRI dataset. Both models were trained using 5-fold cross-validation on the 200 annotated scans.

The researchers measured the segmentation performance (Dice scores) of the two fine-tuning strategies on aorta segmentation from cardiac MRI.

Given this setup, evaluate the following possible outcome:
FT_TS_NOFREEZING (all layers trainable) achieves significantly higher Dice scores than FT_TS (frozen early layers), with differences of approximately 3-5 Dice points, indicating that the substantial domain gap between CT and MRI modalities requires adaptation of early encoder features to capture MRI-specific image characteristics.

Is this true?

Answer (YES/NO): NO